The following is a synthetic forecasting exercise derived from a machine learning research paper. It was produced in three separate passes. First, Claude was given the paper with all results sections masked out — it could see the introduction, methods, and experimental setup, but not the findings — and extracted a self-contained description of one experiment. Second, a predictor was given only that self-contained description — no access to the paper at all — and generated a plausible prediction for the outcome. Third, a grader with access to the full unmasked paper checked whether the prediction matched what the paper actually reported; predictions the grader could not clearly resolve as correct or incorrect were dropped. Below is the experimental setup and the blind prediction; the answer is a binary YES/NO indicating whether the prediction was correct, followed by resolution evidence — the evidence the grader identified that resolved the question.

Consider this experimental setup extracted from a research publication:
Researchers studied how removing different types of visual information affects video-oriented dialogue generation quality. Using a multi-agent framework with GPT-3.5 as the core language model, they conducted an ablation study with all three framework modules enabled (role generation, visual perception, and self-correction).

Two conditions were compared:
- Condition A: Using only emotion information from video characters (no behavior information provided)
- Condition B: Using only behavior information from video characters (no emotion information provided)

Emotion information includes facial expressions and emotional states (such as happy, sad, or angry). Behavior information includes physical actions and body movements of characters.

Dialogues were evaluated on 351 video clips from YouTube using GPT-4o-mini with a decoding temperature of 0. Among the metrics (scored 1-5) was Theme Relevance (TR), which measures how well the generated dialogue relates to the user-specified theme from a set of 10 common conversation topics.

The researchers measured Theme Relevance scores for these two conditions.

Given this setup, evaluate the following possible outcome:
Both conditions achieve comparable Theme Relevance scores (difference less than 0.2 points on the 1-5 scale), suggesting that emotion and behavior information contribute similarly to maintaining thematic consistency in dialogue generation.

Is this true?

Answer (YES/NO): NO